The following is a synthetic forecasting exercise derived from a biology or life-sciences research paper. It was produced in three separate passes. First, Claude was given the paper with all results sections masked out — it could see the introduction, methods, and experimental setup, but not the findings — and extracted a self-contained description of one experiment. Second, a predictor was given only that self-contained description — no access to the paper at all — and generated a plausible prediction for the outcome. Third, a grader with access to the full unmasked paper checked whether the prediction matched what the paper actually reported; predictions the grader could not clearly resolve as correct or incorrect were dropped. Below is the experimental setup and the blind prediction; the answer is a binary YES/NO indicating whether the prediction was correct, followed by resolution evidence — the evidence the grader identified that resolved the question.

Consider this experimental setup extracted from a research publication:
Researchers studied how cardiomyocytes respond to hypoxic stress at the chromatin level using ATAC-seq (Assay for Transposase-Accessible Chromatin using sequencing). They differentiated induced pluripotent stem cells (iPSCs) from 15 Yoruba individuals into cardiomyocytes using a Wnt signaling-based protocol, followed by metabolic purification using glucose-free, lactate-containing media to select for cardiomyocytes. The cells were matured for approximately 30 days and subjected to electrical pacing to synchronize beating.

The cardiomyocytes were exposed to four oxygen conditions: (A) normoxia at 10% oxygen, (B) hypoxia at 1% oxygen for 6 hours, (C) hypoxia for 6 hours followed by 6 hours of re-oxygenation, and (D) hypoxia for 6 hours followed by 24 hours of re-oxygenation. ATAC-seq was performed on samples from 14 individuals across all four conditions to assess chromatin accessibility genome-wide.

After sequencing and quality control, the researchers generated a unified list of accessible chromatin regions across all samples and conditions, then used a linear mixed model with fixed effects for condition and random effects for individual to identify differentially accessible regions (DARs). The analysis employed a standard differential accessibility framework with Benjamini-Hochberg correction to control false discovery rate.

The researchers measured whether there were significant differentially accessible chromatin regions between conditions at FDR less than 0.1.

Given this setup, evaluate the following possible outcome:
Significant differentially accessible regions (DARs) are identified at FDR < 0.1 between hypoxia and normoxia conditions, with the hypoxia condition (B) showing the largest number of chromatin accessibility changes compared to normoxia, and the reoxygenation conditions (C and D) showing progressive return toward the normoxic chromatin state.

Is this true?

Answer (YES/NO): NO